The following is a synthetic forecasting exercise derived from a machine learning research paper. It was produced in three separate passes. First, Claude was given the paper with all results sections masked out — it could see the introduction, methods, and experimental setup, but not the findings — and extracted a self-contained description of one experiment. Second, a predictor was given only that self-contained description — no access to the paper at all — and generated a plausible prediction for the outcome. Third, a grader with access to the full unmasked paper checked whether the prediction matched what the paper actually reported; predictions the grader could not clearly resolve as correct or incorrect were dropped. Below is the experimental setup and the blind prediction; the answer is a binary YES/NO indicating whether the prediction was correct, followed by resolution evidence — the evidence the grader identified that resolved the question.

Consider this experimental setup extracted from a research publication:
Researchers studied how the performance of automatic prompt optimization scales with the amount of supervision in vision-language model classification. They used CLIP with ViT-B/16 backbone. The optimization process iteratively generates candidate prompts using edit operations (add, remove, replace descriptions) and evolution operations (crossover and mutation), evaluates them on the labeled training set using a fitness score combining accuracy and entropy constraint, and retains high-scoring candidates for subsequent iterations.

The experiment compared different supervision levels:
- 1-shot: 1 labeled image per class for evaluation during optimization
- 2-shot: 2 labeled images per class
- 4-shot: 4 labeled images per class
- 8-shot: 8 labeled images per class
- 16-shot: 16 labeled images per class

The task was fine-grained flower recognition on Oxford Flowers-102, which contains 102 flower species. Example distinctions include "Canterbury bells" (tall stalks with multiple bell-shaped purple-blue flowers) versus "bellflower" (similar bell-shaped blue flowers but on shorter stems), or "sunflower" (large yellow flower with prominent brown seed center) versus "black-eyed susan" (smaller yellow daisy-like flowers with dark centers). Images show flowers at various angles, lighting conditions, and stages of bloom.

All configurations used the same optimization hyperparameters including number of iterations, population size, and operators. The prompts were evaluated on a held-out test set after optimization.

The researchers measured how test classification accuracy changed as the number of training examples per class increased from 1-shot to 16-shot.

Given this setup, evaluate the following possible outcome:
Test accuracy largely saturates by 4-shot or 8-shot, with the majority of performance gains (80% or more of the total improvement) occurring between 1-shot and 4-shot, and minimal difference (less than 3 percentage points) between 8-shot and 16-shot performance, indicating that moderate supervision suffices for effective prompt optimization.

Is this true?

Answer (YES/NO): NO